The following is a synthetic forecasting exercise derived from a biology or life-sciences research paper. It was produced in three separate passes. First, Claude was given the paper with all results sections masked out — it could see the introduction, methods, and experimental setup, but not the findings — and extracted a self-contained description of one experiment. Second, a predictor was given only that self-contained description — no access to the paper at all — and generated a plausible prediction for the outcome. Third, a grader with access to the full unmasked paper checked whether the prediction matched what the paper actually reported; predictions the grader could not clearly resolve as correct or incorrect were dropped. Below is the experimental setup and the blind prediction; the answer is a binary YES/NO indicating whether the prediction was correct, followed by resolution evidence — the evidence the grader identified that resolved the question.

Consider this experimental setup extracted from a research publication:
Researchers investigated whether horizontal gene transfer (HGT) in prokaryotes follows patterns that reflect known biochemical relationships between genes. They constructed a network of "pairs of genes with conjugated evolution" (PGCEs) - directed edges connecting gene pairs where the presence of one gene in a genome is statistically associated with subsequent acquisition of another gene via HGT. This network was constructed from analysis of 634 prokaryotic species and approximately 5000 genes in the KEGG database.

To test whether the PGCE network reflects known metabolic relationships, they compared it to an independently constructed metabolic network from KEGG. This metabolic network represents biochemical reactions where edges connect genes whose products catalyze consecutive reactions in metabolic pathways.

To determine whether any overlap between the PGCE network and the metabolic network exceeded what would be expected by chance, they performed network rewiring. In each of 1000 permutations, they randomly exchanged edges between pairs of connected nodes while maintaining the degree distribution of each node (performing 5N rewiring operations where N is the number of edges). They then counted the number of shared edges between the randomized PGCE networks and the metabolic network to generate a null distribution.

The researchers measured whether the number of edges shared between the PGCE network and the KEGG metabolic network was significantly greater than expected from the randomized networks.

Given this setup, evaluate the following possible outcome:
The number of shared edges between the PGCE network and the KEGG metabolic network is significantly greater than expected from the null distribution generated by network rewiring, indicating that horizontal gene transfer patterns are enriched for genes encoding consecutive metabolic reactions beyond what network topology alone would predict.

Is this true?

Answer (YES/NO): YES